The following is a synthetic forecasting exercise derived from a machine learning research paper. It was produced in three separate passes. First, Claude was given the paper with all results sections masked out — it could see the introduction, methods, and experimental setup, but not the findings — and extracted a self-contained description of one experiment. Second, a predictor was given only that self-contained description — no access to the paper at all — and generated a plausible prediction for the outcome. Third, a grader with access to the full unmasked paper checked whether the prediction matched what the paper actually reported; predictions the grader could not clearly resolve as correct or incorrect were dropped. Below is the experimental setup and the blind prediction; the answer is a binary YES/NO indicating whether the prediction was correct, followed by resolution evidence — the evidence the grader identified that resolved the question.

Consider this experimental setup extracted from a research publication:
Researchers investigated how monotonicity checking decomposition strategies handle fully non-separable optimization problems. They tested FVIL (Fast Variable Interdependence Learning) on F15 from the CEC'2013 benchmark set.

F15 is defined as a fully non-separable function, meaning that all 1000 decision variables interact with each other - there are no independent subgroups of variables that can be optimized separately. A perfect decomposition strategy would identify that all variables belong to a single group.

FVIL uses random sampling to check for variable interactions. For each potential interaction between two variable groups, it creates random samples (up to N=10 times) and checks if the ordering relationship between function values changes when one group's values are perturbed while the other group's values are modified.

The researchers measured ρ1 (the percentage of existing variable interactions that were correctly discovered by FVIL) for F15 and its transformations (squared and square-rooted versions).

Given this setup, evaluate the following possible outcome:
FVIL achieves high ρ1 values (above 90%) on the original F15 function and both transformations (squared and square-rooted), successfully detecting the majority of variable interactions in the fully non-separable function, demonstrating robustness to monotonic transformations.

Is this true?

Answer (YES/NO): NO